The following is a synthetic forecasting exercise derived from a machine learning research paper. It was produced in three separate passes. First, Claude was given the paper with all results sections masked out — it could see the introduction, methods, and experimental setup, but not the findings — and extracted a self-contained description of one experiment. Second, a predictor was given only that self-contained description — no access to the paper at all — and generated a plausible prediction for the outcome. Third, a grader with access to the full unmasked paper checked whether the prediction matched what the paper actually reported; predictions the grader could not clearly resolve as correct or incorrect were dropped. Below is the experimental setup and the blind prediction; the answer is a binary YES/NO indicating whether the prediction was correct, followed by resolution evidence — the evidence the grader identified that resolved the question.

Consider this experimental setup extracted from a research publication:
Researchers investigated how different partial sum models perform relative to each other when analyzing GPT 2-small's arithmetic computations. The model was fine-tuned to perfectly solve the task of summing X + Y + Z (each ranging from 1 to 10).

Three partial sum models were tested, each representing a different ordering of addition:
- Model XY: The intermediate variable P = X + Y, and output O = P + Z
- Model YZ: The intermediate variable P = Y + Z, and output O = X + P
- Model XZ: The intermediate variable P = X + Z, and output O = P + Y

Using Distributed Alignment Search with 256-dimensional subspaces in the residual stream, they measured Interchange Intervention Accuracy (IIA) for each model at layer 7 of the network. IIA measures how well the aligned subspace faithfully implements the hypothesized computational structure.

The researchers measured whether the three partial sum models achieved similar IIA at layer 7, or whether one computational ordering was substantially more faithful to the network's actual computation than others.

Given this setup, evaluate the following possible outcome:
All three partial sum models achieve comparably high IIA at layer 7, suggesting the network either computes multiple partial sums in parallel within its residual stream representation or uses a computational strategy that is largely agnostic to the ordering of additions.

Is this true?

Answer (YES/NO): NO